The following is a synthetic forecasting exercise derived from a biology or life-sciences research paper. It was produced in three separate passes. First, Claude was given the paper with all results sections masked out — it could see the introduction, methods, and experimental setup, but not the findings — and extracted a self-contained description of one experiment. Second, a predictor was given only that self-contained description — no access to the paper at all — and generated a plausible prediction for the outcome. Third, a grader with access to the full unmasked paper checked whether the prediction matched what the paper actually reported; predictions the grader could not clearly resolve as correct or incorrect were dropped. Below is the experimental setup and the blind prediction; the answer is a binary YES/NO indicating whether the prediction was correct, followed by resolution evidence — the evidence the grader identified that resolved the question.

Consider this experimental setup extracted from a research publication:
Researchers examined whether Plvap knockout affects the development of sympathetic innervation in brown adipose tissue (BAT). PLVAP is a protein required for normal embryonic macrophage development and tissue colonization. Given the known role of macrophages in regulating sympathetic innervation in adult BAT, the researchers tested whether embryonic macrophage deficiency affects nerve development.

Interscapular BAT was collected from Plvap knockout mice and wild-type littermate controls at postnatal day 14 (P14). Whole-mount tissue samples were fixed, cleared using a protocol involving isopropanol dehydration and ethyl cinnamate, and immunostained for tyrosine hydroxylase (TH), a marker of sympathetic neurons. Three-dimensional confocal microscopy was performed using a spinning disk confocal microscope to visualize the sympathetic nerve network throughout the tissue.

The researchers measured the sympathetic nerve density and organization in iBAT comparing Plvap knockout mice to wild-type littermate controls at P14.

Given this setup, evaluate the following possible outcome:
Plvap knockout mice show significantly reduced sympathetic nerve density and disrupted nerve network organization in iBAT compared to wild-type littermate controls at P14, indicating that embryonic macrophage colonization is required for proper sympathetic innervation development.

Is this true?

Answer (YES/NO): NO